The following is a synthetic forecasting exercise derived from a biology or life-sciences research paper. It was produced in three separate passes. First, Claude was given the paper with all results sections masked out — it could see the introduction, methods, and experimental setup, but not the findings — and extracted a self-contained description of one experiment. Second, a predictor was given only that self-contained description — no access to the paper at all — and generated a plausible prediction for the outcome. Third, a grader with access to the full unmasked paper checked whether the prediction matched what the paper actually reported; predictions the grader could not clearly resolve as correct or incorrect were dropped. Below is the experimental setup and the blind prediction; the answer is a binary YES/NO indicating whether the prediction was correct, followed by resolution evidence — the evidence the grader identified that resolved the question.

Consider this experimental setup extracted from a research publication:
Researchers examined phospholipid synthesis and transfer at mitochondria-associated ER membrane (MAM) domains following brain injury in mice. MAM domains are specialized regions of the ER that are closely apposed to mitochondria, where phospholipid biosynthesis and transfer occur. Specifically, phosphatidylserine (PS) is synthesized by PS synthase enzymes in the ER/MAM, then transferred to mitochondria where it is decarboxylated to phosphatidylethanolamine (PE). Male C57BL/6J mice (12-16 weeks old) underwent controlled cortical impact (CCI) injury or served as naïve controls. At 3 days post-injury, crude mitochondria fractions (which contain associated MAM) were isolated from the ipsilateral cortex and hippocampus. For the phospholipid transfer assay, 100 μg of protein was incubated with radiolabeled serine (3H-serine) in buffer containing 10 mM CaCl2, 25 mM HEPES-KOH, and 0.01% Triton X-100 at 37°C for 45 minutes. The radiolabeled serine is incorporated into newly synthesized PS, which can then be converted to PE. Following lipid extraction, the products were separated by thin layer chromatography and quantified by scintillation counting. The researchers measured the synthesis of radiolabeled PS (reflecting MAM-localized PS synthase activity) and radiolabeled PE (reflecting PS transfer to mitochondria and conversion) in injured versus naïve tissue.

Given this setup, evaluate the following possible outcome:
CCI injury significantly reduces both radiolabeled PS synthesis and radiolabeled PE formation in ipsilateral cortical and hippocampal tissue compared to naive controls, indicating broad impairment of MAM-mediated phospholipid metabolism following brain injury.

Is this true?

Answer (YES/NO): NO